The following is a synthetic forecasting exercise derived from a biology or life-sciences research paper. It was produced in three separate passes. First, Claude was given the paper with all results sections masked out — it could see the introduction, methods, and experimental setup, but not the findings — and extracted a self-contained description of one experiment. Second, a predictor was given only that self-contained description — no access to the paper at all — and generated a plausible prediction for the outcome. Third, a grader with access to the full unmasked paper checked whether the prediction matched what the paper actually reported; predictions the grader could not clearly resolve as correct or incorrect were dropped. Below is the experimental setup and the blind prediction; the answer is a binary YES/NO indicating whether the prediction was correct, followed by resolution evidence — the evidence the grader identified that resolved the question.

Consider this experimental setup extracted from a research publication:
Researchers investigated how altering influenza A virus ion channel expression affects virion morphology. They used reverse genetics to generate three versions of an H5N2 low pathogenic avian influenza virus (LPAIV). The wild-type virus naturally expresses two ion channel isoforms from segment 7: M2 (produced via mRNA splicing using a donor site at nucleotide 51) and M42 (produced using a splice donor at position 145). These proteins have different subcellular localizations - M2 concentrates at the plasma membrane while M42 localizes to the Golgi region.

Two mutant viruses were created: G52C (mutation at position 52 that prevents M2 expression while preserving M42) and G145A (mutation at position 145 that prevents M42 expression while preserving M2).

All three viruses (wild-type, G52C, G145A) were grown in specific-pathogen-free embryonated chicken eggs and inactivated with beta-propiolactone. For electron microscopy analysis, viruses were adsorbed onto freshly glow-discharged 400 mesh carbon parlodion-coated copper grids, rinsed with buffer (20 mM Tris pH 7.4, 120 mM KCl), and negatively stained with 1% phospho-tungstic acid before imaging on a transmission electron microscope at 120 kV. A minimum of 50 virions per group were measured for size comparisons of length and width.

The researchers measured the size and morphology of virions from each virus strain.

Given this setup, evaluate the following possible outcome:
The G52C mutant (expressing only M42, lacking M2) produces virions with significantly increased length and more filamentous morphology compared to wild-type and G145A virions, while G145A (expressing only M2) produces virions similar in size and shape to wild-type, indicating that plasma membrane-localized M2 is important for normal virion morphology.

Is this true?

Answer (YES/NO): NO